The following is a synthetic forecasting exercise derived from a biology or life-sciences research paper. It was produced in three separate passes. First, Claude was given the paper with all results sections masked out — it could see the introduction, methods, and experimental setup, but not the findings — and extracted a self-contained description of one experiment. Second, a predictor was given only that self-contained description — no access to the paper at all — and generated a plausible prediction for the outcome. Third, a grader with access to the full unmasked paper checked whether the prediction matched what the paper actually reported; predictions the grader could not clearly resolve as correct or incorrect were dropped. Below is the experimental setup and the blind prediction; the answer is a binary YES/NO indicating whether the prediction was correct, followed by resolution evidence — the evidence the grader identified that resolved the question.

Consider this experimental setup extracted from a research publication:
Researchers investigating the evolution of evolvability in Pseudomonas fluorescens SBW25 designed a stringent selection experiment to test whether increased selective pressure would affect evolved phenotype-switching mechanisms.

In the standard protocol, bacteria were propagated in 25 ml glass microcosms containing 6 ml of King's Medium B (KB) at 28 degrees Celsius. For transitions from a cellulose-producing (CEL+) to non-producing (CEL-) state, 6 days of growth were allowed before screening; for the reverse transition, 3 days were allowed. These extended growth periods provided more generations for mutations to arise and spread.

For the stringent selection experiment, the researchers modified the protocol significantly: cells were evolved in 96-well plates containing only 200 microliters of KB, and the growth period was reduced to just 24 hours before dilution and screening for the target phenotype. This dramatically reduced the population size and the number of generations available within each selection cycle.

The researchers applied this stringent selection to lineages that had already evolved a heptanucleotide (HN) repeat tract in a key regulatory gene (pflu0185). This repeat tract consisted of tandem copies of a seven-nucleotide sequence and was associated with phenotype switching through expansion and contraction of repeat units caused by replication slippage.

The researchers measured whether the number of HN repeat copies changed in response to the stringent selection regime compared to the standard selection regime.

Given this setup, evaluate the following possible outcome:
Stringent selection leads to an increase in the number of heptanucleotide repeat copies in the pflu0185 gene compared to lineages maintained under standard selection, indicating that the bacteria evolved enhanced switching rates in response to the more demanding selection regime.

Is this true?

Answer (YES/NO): YES